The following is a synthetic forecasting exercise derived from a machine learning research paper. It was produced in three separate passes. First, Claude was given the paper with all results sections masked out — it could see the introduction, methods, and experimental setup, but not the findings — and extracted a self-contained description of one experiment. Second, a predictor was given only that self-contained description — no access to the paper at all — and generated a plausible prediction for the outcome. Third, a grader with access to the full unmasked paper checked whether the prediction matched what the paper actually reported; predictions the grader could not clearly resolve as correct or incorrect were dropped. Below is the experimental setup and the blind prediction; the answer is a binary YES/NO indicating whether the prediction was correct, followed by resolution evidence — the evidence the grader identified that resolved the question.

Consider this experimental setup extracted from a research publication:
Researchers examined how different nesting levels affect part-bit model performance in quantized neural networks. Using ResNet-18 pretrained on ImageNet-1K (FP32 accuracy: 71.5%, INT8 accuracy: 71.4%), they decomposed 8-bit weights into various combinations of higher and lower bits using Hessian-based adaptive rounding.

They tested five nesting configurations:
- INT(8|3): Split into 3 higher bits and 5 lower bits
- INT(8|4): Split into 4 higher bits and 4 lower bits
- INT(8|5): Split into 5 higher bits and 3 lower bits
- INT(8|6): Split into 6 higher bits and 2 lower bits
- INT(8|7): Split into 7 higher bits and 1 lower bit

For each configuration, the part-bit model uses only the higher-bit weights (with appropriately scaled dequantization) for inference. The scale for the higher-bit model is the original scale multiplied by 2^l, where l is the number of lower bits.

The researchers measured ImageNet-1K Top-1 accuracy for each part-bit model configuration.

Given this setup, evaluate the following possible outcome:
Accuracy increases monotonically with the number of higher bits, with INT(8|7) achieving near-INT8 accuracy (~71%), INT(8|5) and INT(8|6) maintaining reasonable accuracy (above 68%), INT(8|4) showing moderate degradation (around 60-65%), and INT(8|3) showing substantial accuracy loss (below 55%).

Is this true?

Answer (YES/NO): YES